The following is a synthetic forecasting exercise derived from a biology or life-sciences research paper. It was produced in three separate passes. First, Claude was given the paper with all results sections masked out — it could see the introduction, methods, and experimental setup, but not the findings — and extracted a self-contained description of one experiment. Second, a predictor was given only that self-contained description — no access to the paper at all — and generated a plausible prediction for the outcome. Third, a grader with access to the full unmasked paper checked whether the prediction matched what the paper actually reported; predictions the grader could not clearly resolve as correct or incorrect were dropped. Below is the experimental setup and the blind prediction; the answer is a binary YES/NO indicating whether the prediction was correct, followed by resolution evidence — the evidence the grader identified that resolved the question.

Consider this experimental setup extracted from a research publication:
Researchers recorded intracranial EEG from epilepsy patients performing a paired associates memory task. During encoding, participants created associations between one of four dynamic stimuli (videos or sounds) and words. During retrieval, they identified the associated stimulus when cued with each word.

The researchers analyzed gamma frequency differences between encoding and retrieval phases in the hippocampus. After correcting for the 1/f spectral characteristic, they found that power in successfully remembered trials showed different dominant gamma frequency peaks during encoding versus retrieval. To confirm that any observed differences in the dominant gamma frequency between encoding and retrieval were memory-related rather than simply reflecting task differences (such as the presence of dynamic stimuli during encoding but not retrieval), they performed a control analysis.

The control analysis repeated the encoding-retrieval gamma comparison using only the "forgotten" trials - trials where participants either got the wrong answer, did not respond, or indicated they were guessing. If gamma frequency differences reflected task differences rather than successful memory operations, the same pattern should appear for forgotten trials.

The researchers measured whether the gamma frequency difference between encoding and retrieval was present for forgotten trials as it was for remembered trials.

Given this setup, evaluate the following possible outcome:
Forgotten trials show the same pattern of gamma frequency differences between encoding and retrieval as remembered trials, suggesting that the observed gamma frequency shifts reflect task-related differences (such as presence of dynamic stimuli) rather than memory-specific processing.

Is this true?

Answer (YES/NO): NO